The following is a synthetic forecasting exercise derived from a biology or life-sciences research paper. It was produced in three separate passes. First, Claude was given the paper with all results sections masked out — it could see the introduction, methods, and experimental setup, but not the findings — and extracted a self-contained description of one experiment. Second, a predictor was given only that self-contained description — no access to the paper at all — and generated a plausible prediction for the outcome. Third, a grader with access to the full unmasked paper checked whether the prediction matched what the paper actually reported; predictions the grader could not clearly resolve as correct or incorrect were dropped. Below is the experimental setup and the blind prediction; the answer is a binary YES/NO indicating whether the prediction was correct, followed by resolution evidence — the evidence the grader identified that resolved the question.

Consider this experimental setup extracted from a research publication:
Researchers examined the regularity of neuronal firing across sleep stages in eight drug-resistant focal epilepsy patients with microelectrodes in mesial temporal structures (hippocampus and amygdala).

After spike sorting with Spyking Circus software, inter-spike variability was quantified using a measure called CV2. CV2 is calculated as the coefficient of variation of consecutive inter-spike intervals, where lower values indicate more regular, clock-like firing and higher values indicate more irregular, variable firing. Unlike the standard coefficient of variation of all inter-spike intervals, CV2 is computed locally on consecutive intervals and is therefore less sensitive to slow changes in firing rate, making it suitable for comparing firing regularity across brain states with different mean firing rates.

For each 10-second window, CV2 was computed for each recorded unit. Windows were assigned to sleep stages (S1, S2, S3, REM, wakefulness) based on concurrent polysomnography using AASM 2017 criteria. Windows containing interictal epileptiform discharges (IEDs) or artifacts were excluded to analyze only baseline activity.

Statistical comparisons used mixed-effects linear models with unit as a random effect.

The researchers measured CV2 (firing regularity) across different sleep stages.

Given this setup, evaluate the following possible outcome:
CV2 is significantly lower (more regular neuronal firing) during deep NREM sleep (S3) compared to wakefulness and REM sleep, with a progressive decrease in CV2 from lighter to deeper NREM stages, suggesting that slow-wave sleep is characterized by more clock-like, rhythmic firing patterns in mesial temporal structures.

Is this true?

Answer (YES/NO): NO